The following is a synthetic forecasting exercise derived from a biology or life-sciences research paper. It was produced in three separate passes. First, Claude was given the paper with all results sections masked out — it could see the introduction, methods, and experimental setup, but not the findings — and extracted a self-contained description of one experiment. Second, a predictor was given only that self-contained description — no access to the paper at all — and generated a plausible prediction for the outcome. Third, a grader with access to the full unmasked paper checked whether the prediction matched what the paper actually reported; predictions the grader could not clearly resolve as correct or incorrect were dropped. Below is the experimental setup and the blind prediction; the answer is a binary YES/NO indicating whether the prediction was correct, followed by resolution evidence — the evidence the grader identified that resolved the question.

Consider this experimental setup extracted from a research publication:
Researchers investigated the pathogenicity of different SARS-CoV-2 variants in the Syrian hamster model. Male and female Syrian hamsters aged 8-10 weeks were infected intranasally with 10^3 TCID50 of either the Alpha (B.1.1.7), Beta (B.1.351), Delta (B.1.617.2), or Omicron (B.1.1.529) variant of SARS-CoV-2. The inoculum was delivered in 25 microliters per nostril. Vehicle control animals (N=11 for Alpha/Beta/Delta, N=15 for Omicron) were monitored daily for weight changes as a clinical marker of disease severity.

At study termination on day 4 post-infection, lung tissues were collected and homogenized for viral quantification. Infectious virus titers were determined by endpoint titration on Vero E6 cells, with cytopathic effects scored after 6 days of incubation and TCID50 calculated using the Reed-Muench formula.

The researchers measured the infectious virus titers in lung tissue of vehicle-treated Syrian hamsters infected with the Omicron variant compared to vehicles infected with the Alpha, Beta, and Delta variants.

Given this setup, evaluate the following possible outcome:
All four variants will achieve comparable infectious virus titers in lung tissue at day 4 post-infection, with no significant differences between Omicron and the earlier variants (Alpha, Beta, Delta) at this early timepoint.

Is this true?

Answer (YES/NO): NO